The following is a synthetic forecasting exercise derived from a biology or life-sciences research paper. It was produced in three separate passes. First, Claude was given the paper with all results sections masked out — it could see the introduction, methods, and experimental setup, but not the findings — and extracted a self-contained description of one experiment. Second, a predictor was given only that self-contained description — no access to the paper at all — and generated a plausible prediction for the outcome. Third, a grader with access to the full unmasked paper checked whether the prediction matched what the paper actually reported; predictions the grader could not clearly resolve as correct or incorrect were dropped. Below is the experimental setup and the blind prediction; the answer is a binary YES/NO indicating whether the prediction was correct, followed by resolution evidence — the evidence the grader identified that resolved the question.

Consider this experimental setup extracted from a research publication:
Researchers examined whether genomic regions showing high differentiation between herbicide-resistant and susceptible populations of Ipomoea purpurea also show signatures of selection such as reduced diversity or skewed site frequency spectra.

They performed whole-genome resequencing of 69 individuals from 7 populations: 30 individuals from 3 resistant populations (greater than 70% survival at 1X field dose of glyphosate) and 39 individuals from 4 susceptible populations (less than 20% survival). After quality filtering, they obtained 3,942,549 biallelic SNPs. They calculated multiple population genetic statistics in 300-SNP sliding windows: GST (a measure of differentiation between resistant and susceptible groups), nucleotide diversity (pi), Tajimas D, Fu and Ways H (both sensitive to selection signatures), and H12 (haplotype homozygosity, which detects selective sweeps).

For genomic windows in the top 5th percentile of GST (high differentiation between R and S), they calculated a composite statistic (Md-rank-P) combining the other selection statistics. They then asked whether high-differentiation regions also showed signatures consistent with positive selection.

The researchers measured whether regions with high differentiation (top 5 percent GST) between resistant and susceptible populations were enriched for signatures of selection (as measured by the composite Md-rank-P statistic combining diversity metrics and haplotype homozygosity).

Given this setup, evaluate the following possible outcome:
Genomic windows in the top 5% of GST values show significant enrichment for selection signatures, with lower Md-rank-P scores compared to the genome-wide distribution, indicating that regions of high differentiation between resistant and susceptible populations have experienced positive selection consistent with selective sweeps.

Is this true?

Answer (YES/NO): NO